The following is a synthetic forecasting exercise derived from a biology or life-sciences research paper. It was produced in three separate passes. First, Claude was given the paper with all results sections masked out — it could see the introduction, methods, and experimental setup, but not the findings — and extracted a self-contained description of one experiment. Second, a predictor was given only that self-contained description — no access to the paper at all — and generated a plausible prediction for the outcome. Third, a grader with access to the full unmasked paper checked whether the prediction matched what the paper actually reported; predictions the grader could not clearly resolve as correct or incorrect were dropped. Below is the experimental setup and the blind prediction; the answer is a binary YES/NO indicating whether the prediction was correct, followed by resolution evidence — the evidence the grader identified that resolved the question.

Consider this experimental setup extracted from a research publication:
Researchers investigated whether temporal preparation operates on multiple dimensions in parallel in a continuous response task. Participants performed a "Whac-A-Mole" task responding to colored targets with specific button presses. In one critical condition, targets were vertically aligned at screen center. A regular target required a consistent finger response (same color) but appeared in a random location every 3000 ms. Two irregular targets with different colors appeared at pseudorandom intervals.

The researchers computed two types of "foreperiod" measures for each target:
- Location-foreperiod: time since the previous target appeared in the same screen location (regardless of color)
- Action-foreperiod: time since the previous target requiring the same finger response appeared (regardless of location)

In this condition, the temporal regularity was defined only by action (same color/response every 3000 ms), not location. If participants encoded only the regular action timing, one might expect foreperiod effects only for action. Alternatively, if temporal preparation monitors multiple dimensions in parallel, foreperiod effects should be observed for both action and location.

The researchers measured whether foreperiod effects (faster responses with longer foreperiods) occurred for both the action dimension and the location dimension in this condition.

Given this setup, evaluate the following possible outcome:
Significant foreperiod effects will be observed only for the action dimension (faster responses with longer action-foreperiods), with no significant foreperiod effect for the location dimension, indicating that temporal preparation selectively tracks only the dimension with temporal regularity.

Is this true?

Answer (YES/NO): NO